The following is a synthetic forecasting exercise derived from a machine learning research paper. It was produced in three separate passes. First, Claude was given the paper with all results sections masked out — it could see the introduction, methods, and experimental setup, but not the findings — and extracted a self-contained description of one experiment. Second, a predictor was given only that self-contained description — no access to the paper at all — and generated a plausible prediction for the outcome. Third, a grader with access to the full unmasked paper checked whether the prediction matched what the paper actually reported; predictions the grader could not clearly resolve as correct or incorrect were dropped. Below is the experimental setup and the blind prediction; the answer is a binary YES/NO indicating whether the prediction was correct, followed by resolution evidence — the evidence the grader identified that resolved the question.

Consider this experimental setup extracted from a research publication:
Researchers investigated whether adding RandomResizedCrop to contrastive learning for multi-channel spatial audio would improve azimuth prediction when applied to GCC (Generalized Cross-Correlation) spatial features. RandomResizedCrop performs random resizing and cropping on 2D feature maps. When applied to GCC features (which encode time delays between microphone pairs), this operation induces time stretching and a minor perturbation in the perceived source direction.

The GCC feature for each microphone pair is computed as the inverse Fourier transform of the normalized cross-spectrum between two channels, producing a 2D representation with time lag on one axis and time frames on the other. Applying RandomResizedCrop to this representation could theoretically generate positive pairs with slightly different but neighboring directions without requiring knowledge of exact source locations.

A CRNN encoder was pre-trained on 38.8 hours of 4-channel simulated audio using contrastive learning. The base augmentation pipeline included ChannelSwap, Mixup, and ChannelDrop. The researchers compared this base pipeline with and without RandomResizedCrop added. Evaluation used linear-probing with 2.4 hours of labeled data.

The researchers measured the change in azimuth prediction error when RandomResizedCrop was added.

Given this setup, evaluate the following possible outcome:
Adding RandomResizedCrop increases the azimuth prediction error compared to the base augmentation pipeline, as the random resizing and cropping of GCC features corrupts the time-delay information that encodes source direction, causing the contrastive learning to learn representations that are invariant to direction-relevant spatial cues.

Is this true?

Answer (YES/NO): NO